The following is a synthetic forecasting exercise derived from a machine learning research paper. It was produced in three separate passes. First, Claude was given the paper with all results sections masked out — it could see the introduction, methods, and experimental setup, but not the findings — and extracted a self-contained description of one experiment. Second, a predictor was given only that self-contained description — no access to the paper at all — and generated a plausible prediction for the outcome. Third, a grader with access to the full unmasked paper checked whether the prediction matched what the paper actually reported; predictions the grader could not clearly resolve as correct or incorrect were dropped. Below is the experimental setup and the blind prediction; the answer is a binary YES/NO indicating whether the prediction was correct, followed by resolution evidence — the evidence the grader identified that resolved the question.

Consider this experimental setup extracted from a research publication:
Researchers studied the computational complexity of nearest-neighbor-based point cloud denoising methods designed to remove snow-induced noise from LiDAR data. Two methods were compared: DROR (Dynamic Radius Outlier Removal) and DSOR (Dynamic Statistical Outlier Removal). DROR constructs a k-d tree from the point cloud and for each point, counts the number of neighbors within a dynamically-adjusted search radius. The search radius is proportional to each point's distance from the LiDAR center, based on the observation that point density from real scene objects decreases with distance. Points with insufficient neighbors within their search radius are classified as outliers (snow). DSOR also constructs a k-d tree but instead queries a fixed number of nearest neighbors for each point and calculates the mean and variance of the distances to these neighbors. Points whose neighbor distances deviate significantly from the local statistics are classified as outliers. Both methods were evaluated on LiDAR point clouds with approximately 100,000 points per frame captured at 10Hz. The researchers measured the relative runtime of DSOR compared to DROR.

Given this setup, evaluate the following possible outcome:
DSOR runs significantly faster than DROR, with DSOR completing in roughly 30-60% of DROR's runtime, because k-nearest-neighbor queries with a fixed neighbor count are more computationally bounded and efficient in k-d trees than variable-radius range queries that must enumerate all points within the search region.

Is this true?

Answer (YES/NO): NO